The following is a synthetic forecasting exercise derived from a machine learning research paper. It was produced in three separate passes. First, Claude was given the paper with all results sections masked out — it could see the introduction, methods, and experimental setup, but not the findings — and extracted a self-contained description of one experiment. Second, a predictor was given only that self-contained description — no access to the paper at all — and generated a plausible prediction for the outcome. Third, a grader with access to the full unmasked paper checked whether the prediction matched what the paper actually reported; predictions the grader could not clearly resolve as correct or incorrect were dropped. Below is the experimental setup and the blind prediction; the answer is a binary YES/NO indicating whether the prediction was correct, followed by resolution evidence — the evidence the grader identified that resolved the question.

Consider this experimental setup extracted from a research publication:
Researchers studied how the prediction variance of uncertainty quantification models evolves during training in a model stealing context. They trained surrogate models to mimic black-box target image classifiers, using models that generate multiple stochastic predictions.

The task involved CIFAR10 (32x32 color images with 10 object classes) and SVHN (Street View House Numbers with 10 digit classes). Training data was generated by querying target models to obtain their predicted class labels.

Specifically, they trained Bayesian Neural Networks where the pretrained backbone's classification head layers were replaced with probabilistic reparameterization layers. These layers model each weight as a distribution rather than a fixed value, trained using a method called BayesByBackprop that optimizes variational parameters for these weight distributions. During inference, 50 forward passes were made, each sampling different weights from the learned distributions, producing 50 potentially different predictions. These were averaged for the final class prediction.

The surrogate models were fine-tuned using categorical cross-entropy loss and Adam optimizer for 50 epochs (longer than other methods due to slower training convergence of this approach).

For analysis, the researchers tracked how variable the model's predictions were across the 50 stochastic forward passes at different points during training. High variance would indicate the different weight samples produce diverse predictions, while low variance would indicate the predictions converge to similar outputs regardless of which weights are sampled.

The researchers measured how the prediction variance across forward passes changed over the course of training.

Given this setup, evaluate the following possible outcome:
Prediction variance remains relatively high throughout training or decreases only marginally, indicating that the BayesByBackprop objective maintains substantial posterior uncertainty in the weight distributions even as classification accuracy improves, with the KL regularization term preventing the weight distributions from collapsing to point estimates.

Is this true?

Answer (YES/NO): NO